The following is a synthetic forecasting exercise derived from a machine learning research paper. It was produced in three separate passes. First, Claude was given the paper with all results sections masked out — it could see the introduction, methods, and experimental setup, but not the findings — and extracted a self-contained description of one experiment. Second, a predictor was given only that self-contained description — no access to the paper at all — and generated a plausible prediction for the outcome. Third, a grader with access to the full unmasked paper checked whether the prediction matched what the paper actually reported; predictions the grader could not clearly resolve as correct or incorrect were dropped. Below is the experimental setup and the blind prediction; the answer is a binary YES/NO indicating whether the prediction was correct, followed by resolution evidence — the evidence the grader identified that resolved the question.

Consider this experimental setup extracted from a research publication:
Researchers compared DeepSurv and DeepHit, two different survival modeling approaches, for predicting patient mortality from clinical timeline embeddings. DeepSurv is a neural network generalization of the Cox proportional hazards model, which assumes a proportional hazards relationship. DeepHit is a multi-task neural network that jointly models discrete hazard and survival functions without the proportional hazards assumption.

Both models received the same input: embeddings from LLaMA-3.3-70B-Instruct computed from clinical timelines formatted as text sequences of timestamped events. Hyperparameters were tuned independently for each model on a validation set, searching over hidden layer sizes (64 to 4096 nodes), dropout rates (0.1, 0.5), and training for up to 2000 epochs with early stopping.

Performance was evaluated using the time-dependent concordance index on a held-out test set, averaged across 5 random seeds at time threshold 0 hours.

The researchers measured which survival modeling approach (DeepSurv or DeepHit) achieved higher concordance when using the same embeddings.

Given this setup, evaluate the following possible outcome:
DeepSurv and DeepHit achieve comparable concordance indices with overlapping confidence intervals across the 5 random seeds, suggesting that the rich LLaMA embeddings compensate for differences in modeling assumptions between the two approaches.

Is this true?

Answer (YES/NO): YES